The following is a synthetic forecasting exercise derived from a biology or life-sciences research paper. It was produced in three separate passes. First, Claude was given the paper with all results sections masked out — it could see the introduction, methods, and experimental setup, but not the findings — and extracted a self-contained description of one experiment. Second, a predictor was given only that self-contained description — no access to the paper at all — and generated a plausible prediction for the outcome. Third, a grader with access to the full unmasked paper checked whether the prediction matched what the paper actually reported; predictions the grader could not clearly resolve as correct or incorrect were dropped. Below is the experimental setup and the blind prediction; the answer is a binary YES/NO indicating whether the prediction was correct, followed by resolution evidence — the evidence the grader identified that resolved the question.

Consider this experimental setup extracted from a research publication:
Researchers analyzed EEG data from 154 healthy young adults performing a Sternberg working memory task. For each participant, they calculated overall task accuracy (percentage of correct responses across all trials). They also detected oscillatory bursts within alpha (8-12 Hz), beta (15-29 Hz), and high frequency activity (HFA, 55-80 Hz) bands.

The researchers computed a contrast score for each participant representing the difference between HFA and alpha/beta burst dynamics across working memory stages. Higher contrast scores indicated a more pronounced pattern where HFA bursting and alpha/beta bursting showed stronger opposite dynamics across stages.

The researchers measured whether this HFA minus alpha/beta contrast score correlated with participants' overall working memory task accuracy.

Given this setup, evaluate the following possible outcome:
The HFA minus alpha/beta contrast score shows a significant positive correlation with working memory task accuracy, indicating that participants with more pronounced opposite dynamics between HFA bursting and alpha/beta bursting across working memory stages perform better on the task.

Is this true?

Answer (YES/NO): NO